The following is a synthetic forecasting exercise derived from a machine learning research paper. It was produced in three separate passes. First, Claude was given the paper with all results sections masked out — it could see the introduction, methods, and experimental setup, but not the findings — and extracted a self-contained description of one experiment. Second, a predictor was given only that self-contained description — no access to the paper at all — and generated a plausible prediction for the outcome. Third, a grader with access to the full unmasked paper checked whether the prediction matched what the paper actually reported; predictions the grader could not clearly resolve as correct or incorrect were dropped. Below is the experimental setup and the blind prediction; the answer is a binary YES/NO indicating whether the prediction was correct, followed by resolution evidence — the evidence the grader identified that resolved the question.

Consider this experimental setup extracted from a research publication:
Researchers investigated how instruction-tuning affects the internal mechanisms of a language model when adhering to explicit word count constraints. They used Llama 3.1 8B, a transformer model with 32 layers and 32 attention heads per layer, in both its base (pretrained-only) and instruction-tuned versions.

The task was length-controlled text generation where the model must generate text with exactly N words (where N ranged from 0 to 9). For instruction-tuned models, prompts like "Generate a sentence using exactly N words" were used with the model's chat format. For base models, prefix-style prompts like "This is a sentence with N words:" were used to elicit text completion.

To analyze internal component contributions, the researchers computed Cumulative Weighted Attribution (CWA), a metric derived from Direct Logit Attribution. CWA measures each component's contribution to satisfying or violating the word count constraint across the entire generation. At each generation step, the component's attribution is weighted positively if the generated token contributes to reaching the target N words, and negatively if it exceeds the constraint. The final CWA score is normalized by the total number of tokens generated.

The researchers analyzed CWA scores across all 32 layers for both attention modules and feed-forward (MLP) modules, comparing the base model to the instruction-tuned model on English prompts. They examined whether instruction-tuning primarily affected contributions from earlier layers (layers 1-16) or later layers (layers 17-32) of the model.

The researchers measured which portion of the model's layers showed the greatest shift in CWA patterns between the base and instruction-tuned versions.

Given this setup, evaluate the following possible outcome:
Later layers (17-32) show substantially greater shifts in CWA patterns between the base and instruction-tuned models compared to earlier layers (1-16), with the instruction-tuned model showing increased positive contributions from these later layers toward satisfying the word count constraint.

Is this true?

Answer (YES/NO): YES